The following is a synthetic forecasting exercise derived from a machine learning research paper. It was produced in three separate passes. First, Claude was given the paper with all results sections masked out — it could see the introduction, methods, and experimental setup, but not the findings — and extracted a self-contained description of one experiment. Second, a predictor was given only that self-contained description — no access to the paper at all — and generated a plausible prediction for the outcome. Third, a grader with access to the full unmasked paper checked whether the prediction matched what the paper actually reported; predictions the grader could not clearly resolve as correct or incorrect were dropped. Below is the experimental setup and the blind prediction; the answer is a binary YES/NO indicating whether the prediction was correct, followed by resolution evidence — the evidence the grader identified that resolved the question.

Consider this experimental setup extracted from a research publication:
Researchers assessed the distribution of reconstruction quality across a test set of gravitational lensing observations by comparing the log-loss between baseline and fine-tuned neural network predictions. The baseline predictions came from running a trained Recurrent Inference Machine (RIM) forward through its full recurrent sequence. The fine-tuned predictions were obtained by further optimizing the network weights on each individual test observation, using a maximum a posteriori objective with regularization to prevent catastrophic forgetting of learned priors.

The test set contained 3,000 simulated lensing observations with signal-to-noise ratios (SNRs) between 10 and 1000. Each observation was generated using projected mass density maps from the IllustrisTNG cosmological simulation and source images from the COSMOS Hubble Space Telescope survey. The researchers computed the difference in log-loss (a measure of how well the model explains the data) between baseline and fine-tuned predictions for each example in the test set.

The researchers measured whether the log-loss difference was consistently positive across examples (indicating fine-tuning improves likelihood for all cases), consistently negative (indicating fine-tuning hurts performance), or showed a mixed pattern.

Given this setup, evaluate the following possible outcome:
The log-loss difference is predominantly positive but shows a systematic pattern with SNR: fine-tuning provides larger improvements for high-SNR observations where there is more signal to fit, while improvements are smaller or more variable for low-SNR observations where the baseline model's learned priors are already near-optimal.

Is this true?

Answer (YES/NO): NO